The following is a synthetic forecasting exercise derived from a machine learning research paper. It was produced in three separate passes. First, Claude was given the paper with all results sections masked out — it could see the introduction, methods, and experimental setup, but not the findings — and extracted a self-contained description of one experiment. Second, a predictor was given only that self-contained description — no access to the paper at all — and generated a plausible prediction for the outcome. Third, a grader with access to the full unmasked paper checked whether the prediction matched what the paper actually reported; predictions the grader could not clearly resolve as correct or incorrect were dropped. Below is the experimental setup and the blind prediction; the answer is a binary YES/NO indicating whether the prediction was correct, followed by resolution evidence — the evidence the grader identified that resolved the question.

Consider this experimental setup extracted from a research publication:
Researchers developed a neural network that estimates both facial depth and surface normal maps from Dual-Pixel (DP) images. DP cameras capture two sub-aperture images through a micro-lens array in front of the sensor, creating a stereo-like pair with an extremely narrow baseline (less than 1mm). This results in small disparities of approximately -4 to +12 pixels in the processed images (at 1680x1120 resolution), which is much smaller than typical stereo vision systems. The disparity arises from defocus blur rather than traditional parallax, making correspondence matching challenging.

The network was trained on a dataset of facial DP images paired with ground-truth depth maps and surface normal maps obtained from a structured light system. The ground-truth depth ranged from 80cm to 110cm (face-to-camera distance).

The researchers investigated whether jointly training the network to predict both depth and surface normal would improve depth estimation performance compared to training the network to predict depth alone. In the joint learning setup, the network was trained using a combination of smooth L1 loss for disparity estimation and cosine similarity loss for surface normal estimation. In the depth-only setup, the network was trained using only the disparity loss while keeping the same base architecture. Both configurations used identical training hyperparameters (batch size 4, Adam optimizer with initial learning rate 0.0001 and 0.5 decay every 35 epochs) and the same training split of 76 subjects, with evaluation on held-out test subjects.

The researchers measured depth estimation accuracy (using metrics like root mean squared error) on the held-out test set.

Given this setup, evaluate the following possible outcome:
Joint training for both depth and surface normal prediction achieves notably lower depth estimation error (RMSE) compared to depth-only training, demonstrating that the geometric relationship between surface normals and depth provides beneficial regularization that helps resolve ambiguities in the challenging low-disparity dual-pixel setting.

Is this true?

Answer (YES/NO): YES